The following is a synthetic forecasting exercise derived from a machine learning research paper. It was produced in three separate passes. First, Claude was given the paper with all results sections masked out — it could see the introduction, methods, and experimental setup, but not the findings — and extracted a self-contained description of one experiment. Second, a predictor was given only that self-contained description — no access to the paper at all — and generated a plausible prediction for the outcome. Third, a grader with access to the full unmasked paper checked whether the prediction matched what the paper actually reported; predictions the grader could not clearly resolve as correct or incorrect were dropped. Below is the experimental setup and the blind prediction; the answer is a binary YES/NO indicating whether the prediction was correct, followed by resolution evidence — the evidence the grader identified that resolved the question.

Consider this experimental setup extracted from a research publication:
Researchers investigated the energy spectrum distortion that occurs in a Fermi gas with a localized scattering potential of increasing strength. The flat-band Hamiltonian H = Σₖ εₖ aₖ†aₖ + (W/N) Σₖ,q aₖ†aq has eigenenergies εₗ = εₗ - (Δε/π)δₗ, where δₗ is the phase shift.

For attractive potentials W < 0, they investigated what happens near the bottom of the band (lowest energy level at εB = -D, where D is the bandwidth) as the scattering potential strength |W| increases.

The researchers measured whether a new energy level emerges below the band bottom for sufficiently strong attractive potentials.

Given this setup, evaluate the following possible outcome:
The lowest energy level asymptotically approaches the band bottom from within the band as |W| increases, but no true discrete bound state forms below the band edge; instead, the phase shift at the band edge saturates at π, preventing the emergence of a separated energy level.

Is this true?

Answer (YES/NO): NO